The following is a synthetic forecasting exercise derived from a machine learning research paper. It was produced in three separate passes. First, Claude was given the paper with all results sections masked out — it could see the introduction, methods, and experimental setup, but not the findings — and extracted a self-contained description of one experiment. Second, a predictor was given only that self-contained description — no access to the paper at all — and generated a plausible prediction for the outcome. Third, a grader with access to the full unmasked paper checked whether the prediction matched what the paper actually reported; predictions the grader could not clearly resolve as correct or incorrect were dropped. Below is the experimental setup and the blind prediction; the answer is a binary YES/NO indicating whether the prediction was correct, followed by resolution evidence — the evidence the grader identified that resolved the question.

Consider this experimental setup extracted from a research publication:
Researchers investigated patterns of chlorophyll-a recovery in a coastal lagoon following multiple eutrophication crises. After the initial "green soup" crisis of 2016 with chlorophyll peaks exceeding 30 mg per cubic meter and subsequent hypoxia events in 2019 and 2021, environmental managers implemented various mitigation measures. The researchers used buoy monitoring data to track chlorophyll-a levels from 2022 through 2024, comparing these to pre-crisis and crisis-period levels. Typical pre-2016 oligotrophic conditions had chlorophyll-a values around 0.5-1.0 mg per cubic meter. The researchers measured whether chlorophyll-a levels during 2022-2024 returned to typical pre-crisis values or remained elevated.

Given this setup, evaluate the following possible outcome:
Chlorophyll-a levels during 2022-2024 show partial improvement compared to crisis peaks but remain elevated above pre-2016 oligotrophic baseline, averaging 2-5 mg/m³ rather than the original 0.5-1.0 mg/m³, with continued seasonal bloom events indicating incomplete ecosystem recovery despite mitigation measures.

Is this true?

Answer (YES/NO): NO